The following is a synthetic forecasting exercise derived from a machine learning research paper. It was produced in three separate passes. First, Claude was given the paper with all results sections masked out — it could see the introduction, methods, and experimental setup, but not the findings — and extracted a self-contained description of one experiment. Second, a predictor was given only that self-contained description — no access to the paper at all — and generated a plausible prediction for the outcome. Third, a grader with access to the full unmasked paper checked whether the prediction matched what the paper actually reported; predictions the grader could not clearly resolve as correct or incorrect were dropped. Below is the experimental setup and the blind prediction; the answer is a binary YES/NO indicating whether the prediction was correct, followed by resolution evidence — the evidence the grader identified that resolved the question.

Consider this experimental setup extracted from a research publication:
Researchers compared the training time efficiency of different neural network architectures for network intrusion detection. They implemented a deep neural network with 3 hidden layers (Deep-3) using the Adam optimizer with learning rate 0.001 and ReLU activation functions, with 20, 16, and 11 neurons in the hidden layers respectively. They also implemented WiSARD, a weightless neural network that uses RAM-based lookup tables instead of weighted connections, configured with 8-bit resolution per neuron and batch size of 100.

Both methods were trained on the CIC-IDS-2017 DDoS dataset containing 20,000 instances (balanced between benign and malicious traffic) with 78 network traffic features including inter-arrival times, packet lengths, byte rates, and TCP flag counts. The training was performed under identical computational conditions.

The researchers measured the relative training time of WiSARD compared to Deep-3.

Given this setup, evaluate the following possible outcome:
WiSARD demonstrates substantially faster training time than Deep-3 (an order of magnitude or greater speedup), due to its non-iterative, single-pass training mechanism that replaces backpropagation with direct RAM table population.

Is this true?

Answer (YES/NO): YES